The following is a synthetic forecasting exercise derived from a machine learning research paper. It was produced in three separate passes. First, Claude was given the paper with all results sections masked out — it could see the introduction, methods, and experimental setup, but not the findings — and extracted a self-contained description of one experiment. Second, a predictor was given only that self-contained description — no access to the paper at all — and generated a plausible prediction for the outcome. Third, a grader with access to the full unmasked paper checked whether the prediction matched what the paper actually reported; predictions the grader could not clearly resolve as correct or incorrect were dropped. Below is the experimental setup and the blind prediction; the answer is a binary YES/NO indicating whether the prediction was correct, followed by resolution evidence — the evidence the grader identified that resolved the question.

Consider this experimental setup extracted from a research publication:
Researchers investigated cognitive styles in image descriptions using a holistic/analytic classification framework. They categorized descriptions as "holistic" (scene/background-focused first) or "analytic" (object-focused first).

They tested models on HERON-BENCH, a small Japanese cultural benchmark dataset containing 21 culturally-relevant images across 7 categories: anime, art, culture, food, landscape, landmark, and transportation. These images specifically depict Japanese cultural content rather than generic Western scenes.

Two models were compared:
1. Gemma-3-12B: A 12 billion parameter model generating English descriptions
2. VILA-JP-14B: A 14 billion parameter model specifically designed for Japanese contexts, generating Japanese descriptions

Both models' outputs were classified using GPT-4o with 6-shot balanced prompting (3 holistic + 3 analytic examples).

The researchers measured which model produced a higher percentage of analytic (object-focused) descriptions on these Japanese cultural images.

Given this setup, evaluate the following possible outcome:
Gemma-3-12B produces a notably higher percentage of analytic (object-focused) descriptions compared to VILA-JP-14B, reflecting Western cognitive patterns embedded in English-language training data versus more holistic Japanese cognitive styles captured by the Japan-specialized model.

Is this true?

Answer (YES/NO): YES